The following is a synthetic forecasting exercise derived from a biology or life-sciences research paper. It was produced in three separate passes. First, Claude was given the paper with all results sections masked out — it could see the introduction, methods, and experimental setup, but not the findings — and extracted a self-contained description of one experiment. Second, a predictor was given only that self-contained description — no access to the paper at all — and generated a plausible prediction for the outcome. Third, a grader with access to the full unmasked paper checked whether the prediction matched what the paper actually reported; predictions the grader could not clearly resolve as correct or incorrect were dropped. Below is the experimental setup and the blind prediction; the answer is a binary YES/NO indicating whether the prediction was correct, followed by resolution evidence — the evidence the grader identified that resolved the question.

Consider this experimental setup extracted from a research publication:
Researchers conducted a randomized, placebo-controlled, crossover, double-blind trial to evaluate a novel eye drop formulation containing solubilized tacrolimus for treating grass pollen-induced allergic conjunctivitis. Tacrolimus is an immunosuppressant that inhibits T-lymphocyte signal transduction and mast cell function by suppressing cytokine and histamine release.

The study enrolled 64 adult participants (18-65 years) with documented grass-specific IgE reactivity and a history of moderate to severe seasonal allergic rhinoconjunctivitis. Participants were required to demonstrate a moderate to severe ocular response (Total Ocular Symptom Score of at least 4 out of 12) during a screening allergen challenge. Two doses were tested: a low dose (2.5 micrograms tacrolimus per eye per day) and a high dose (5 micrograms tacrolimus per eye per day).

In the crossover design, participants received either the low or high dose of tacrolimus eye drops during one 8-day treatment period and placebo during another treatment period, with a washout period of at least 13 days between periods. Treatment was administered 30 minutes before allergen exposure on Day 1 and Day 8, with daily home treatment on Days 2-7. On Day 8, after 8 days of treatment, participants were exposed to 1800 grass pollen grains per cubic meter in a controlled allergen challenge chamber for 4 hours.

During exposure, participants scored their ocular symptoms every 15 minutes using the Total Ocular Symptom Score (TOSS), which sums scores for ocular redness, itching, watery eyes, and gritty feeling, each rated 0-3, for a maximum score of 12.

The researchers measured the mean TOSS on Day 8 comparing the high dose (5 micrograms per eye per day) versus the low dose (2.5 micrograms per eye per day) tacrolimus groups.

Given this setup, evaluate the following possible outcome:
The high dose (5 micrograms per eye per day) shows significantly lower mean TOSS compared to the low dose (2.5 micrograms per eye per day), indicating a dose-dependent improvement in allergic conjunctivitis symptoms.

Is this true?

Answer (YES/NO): NO